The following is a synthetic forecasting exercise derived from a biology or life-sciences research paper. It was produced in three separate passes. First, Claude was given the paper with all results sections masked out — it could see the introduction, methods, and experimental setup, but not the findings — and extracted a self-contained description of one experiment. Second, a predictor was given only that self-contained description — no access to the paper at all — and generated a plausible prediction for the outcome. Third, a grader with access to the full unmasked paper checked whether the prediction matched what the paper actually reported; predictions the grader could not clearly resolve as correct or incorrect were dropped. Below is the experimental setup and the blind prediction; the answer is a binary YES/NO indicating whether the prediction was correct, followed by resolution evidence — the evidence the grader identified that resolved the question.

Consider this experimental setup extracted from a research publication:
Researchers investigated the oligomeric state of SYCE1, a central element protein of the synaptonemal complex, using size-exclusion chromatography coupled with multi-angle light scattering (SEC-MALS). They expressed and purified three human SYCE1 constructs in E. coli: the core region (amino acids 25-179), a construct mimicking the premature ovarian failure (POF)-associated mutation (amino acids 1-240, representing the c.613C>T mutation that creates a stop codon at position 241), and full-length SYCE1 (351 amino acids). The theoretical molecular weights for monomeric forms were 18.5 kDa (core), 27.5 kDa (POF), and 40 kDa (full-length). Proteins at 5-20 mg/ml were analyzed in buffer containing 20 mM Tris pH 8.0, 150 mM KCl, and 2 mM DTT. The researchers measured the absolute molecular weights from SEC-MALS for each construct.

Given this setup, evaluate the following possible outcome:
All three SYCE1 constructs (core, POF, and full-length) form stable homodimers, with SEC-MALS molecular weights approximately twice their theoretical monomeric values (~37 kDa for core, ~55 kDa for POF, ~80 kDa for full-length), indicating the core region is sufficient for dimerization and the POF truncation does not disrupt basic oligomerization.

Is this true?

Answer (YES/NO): YES